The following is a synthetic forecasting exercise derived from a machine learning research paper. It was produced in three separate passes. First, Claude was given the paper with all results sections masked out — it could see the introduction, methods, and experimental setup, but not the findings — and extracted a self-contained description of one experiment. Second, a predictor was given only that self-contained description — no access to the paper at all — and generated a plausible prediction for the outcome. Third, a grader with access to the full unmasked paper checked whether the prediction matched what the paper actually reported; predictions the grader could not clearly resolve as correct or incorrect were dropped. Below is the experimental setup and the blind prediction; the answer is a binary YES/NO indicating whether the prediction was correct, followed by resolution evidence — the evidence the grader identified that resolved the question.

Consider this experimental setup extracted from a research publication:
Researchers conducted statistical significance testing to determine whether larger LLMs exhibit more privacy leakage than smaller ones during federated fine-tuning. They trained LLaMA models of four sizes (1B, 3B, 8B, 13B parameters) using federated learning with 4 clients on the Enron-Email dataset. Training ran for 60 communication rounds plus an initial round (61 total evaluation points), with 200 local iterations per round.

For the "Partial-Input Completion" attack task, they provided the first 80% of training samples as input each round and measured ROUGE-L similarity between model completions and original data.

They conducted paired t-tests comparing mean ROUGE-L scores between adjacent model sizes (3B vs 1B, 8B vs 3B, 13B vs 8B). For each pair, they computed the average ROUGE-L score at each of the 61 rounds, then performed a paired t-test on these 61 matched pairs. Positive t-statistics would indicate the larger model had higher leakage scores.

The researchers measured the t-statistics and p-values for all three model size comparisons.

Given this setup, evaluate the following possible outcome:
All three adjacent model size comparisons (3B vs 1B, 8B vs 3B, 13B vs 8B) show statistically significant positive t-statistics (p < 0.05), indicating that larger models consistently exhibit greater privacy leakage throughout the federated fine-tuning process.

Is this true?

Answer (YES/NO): YES